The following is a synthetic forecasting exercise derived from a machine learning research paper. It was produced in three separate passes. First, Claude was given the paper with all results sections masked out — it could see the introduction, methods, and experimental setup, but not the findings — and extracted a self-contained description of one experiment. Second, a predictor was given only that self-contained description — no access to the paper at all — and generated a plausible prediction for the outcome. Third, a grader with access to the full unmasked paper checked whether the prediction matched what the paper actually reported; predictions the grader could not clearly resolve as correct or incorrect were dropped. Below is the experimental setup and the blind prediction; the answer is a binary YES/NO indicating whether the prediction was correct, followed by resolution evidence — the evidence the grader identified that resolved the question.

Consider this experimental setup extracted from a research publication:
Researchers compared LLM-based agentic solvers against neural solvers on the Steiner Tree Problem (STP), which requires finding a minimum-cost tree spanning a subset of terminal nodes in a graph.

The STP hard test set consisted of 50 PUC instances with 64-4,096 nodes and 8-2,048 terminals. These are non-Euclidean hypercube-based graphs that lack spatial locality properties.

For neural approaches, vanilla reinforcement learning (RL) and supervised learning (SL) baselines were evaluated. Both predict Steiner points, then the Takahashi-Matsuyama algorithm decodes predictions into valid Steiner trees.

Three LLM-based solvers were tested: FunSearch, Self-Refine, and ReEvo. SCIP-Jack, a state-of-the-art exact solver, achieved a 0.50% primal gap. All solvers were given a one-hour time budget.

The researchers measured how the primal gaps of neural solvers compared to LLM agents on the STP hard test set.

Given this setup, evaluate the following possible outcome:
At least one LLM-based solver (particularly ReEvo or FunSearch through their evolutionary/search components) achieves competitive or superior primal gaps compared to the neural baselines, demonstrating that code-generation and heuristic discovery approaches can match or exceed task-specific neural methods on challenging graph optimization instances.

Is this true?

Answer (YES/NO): YES